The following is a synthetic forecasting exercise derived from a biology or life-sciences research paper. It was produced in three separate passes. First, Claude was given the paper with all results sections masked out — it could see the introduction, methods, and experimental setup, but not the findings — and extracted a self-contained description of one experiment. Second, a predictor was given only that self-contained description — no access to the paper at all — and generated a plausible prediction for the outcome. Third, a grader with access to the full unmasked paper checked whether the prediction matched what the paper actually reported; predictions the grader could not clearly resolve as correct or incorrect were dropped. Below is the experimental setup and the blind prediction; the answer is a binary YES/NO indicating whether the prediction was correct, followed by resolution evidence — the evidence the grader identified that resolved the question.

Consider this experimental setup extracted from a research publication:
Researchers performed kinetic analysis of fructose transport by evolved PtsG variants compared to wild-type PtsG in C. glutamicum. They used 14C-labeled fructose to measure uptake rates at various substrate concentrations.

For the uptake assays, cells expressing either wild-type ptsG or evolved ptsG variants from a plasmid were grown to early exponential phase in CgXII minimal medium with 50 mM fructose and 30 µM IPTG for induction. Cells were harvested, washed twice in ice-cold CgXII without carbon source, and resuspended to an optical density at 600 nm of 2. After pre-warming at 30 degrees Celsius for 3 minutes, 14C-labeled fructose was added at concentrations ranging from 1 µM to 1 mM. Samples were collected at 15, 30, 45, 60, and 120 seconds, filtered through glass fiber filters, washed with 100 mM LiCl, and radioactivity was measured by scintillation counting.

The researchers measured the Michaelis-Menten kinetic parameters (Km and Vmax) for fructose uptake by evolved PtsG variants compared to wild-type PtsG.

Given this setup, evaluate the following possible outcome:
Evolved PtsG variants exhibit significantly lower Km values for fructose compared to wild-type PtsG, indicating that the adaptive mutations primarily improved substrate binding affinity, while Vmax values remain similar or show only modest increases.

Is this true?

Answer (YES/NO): NO